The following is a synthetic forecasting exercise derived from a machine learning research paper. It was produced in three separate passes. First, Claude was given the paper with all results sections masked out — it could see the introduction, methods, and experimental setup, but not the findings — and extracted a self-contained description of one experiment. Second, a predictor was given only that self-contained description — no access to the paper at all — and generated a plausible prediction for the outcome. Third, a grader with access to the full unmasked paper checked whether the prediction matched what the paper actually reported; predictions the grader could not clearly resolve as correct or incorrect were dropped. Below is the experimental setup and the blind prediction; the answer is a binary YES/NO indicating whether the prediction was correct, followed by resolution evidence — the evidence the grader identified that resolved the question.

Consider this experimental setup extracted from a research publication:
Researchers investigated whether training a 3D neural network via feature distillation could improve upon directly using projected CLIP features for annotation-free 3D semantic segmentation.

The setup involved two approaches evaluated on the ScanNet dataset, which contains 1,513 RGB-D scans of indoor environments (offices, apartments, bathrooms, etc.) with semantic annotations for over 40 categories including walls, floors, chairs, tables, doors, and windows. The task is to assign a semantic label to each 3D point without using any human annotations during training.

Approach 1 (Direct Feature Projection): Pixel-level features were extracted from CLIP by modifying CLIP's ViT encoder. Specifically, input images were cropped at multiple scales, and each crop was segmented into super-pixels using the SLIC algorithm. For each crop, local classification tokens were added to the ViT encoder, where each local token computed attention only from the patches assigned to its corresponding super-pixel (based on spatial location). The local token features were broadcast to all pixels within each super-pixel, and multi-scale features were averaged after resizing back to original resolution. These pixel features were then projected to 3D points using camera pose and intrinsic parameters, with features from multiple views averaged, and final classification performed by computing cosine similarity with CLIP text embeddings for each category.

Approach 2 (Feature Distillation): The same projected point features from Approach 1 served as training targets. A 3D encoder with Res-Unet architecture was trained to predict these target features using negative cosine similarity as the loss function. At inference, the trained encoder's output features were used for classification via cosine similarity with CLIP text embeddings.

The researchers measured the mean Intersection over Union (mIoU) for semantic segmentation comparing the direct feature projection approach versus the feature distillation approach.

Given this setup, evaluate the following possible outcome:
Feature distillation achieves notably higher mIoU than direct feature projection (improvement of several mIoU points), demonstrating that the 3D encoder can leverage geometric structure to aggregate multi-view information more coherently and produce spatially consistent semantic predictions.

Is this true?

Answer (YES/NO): NO